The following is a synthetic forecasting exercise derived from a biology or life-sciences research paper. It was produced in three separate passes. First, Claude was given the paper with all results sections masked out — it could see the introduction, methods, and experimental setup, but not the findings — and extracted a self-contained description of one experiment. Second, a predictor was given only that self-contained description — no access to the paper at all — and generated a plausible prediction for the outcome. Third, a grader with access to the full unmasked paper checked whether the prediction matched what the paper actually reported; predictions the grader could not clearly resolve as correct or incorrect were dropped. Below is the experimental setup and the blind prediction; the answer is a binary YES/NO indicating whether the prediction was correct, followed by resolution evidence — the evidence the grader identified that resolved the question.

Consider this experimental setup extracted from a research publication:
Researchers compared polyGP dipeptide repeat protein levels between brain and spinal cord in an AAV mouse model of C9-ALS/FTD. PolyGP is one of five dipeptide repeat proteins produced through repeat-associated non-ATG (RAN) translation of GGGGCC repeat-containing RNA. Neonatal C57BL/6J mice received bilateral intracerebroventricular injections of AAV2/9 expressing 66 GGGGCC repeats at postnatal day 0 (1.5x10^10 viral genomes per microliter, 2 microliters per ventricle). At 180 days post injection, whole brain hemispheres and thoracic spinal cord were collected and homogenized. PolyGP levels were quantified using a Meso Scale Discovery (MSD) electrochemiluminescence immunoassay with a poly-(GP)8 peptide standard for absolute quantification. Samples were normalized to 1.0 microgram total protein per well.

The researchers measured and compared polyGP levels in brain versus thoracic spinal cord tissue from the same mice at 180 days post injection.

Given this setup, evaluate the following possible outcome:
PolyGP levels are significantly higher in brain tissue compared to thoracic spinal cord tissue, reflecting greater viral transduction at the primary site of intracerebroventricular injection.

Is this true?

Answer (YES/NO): YES